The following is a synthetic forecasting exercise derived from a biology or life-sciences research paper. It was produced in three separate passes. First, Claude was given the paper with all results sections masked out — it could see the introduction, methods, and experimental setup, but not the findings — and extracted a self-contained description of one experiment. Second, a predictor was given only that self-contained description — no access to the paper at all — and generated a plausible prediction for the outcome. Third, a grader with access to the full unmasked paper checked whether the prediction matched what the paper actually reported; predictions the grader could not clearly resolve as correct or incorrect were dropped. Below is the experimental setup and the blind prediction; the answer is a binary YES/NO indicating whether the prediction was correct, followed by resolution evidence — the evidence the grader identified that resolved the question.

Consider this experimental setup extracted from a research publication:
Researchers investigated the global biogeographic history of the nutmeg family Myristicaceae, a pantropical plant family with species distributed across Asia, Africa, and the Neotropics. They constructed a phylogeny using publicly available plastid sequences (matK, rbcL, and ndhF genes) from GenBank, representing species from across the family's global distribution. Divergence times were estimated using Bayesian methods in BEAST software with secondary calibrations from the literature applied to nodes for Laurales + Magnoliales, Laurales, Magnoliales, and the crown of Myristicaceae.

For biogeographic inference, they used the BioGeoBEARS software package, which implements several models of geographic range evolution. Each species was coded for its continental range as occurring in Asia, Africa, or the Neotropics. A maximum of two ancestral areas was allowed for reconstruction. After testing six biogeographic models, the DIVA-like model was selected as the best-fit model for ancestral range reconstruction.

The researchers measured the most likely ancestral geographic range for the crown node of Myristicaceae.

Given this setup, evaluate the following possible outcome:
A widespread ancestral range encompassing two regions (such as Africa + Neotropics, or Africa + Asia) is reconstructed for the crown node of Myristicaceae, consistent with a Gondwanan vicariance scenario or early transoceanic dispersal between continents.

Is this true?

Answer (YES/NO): NO